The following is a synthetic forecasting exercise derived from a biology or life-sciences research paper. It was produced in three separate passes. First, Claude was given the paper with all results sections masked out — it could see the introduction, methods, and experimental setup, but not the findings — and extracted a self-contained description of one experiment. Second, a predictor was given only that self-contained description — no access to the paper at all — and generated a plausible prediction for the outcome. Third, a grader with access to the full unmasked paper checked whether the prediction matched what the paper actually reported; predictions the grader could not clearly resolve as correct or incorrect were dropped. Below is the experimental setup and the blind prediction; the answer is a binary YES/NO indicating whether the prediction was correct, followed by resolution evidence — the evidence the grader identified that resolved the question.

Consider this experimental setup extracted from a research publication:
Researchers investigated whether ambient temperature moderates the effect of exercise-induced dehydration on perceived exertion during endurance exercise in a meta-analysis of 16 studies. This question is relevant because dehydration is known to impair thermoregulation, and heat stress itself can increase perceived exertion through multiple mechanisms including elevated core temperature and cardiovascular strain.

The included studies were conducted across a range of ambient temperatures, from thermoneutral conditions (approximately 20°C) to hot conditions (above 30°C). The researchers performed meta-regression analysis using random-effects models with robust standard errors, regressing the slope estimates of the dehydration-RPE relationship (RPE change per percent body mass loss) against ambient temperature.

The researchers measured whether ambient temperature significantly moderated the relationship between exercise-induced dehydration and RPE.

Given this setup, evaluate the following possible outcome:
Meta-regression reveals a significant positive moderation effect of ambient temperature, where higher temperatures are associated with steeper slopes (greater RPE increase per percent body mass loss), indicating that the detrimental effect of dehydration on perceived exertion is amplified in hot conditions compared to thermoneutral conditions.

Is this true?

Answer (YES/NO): NO